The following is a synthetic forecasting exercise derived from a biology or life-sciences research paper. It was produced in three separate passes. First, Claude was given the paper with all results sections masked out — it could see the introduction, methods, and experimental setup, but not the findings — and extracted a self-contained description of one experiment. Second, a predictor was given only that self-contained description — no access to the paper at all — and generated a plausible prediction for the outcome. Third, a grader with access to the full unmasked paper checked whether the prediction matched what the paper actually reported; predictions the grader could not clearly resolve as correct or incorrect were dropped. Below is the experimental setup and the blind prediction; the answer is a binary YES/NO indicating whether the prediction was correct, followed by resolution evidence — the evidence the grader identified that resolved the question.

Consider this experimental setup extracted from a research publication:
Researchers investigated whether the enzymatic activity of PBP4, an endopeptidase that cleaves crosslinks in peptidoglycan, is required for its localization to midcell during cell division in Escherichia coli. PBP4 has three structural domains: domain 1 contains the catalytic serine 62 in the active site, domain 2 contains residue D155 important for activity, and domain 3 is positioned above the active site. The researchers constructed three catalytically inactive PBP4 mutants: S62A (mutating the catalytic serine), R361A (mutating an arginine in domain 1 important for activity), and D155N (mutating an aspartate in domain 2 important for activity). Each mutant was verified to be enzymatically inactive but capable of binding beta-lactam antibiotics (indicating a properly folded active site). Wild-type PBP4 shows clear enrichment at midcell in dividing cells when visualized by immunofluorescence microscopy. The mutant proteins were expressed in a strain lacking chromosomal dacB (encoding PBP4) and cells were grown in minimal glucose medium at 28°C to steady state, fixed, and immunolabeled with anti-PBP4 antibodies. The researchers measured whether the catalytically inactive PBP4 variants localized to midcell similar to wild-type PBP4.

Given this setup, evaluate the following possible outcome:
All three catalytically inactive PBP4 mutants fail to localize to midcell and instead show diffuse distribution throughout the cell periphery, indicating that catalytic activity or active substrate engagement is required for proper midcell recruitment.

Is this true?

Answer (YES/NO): NO